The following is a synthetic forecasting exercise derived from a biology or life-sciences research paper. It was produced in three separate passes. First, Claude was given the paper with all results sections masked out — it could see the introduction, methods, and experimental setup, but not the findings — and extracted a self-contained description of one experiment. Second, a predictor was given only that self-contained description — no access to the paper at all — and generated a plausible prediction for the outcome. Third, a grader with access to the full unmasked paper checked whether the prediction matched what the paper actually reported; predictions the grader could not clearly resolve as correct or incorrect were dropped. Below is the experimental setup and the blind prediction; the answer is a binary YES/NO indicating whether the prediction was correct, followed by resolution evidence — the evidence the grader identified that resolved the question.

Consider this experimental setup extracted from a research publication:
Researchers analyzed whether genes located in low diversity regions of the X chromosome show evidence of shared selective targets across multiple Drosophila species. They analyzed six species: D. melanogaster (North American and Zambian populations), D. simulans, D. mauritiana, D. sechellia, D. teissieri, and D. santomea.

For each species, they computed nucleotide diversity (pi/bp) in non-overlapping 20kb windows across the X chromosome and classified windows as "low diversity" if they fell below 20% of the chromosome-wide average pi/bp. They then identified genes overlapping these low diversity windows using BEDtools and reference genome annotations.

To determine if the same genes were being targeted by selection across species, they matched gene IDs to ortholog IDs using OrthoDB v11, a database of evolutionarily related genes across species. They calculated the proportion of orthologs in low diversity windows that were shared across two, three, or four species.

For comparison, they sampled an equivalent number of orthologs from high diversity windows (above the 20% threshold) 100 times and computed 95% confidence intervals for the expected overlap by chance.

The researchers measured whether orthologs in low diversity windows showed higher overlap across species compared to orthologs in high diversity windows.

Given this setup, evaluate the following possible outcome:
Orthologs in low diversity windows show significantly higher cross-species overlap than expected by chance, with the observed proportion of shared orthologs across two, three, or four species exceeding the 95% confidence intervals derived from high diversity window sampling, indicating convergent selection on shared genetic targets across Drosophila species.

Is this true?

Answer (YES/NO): NO